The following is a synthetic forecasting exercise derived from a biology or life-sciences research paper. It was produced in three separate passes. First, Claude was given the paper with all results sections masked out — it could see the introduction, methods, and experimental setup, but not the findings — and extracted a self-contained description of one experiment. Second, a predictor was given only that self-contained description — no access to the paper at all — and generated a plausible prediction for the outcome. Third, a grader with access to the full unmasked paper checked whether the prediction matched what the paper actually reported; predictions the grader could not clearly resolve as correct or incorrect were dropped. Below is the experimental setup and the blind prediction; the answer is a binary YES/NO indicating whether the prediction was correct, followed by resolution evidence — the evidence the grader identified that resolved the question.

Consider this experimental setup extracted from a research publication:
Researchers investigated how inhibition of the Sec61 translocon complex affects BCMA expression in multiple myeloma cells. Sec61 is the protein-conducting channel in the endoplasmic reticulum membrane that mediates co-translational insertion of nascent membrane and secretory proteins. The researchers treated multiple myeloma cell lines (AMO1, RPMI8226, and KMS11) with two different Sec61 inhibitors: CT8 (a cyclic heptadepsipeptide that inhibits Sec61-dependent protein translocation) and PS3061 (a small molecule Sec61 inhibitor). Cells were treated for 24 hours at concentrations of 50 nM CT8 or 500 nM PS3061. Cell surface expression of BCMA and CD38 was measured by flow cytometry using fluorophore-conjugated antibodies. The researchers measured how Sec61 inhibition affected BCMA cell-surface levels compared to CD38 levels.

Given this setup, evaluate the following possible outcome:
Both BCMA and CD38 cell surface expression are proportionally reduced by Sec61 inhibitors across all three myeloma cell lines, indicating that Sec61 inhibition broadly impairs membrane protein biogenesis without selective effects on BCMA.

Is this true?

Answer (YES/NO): NO